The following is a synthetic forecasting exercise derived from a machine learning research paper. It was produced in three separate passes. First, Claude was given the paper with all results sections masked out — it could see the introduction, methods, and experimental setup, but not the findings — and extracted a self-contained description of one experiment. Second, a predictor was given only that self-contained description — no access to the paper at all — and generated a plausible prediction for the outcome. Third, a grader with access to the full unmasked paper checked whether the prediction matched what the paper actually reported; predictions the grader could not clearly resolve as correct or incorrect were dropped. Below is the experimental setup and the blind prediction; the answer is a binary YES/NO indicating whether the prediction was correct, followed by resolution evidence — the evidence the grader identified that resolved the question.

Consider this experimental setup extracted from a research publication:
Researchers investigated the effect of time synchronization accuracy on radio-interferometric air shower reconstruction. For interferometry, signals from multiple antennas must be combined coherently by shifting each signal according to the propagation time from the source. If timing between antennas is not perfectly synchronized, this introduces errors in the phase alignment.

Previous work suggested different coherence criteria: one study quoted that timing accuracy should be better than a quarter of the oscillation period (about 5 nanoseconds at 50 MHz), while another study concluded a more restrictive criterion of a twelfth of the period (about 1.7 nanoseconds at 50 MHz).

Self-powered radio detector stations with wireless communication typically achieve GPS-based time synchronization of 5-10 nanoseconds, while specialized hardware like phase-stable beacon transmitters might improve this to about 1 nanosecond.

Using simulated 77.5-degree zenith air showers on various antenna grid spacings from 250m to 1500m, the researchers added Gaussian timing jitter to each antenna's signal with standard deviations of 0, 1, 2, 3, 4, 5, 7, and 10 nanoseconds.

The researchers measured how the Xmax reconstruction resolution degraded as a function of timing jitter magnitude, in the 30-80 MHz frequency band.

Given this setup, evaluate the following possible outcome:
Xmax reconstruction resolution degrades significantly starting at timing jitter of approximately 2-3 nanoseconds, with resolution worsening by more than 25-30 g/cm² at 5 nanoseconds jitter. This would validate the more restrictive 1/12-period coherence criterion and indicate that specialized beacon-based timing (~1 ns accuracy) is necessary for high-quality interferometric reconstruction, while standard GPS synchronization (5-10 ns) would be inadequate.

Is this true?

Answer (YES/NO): YES